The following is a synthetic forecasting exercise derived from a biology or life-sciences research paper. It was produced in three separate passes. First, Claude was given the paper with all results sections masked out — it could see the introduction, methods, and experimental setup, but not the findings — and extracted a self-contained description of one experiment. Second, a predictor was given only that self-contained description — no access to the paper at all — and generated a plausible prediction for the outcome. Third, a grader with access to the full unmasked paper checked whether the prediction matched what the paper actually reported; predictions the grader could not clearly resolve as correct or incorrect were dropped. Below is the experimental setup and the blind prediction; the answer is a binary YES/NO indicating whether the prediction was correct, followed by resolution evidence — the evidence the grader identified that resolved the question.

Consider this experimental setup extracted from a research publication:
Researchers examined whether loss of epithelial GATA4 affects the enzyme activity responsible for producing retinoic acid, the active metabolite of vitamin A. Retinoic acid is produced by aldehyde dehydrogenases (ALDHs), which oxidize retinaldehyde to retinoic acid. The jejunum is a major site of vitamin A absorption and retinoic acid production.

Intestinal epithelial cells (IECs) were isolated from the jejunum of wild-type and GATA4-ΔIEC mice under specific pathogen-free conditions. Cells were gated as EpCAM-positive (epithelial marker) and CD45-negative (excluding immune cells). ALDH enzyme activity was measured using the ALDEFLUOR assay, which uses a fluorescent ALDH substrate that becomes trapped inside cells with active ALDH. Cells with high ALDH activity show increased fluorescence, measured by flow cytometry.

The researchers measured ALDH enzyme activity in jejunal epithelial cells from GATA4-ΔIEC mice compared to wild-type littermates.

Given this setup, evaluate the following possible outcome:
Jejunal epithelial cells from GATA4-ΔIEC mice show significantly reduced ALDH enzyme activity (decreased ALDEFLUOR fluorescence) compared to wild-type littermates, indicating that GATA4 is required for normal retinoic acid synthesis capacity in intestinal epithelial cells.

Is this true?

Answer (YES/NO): YES